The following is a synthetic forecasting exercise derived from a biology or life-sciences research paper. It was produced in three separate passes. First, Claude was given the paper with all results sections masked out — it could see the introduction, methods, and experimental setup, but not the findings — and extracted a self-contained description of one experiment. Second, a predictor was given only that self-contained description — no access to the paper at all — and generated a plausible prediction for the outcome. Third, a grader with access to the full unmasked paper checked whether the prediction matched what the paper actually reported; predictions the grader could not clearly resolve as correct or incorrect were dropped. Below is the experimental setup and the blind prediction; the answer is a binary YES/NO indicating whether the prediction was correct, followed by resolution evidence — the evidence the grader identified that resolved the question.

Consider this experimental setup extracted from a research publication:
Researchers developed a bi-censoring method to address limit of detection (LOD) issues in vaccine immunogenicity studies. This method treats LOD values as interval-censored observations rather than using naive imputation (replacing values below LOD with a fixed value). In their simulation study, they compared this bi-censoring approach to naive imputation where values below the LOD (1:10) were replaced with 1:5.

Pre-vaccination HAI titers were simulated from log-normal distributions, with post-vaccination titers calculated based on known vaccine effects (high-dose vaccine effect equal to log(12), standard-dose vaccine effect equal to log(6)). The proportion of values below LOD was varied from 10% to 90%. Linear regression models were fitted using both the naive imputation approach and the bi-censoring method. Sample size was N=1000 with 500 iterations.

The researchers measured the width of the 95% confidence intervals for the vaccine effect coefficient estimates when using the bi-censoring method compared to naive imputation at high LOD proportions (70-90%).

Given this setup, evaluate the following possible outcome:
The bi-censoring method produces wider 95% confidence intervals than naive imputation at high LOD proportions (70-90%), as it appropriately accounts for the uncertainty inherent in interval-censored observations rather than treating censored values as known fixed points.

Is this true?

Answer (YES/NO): YES